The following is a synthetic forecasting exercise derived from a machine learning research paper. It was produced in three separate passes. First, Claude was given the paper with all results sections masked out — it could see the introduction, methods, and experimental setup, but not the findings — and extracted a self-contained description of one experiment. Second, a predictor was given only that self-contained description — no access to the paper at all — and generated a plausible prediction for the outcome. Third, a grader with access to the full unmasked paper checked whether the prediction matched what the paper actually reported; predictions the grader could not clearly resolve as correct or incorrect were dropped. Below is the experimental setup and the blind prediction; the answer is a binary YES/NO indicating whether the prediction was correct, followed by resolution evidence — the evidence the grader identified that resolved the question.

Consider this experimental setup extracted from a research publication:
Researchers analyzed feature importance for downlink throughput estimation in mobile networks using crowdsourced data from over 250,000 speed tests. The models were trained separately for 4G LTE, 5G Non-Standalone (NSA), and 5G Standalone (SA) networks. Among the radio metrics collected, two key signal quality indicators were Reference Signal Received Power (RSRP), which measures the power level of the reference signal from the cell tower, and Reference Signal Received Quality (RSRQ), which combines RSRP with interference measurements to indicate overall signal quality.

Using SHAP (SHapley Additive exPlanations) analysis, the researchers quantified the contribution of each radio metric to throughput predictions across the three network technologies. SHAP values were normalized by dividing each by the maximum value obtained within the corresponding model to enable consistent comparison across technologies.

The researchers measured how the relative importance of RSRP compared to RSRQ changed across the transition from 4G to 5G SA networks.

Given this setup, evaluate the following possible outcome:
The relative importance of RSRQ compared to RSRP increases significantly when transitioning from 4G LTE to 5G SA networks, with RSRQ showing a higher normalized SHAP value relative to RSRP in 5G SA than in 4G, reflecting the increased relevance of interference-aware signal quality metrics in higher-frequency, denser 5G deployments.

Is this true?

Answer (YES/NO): NO